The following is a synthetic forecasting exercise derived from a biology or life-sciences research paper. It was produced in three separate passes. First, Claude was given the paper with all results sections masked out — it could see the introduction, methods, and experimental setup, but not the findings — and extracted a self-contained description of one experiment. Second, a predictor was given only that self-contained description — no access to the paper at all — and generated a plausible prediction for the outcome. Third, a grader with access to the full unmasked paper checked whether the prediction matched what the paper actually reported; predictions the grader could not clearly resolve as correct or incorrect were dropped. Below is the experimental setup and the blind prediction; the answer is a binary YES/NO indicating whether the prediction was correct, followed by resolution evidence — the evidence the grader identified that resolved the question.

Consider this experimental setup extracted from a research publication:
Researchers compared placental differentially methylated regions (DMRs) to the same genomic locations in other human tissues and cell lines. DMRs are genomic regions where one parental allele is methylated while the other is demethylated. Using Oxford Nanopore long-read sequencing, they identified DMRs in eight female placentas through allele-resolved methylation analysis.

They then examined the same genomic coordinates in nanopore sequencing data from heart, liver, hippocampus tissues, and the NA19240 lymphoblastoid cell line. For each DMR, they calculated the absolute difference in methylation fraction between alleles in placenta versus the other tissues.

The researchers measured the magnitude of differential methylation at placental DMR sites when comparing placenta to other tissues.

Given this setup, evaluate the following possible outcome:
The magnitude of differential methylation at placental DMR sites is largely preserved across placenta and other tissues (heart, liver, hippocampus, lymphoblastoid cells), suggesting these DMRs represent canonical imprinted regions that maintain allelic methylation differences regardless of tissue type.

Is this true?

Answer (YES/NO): NO